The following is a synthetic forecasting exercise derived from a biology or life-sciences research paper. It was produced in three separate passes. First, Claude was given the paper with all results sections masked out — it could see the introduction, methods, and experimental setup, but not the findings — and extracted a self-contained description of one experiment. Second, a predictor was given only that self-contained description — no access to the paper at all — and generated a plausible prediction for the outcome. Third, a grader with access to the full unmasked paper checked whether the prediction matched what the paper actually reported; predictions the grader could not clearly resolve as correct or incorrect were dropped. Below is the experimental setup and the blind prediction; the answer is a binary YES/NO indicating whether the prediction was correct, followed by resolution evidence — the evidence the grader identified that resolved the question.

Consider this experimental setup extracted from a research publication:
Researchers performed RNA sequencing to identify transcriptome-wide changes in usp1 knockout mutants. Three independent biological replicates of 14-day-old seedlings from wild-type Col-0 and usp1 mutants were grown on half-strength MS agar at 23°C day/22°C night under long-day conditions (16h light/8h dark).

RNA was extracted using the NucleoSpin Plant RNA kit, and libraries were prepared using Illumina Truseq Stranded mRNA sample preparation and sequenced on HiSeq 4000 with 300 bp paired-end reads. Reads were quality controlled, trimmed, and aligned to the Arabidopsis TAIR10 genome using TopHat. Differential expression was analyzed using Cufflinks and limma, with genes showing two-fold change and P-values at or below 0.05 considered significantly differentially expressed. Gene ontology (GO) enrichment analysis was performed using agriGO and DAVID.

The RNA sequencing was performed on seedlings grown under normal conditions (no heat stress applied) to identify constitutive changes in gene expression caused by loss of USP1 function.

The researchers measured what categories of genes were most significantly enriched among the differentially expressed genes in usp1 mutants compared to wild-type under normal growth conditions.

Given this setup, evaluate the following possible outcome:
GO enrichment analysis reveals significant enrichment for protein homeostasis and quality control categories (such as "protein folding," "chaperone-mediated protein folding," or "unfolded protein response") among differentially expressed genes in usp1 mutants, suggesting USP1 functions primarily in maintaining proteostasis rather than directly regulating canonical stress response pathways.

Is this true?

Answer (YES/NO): YES